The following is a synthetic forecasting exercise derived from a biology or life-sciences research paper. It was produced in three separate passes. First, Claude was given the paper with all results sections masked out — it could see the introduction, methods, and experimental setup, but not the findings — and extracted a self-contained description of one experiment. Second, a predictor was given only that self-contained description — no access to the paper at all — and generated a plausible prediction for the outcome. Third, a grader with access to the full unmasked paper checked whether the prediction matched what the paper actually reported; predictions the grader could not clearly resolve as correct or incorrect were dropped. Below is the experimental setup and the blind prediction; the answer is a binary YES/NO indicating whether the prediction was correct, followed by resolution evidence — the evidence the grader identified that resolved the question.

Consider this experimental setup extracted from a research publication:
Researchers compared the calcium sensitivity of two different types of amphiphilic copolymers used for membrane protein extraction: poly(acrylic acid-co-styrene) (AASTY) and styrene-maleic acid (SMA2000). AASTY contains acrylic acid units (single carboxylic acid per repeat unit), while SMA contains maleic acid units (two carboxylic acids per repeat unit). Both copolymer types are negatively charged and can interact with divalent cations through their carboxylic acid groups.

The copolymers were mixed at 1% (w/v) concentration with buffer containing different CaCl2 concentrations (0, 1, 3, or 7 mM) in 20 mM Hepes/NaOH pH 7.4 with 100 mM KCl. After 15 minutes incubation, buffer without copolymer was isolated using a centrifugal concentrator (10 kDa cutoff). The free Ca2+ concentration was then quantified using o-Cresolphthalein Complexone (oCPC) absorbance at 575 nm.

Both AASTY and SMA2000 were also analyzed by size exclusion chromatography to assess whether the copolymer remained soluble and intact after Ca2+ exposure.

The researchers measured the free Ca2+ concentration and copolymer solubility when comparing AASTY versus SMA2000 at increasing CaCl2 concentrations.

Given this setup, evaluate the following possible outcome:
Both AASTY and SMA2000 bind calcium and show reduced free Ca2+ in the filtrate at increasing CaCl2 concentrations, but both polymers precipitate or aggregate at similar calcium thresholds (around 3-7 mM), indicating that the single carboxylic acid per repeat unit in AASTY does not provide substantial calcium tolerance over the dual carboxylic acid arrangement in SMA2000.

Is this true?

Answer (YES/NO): NO